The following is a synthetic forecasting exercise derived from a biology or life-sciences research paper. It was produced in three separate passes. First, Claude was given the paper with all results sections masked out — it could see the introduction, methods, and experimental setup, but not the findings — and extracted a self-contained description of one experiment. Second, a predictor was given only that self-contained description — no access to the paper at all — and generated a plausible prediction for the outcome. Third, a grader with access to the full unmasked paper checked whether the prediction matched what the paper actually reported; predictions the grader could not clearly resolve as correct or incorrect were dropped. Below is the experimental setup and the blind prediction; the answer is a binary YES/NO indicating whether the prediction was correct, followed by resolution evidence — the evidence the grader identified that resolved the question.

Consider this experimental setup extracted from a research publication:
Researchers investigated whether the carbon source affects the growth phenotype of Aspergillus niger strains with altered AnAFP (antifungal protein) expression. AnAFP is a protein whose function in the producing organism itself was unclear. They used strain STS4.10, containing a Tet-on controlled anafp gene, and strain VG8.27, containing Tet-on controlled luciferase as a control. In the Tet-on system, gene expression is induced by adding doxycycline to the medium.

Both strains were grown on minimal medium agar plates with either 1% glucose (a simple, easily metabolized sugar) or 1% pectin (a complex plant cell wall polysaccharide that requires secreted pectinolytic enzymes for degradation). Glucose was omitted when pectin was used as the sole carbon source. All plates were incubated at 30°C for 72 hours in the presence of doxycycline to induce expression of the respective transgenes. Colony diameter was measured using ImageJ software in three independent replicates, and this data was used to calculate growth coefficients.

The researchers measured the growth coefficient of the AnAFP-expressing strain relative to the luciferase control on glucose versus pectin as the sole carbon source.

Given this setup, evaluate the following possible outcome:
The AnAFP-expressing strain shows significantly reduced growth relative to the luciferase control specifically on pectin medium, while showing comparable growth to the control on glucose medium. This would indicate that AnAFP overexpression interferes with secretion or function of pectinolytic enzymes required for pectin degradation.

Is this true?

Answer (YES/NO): NO